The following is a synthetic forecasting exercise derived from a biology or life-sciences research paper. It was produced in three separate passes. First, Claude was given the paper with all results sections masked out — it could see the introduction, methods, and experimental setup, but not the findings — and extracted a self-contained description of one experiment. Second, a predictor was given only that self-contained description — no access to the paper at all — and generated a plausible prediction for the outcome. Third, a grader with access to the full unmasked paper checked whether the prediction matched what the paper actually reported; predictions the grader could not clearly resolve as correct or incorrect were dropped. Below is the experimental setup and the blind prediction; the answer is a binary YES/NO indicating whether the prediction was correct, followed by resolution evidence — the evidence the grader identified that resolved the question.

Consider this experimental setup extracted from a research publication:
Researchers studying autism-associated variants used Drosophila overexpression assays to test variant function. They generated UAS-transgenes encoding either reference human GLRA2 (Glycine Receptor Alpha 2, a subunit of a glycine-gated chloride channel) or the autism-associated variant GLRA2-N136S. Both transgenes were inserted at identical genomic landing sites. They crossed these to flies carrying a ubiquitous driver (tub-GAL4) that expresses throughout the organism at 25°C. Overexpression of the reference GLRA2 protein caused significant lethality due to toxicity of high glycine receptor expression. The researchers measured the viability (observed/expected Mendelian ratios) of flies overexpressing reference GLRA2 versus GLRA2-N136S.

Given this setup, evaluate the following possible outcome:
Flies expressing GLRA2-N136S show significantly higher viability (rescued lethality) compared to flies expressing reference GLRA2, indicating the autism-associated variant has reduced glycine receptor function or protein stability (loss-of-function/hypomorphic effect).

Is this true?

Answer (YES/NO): YES